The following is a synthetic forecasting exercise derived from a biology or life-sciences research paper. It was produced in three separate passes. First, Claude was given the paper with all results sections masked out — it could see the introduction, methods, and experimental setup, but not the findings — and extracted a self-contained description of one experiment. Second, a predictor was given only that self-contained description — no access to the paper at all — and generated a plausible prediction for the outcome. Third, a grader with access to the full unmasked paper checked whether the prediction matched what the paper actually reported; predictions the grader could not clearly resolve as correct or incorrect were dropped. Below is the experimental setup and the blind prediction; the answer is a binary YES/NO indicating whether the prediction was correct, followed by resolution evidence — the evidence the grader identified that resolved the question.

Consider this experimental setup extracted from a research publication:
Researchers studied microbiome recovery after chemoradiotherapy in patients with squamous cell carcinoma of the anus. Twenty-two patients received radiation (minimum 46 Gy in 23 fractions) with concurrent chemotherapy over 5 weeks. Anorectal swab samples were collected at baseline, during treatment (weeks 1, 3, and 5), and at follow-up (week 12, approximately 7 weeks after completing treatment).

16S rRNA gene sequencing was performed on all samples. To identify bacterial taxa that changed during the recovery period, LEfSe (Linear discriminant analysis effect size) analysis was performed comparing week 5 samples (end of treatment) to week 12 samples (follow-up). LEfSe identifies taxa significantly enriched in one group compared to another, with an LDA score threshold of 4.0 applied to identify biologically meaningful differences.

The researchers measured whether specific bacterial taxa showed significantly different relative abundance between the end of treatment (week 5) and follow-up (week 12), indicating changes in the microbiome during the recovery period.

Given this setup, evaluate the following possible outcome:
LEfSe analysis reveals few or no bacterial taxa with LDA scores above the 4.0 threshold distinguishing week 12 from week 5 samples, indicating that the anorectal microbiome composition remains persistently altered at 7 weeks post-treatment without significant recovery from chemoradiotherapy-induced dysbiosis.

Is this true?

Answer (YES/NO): NO